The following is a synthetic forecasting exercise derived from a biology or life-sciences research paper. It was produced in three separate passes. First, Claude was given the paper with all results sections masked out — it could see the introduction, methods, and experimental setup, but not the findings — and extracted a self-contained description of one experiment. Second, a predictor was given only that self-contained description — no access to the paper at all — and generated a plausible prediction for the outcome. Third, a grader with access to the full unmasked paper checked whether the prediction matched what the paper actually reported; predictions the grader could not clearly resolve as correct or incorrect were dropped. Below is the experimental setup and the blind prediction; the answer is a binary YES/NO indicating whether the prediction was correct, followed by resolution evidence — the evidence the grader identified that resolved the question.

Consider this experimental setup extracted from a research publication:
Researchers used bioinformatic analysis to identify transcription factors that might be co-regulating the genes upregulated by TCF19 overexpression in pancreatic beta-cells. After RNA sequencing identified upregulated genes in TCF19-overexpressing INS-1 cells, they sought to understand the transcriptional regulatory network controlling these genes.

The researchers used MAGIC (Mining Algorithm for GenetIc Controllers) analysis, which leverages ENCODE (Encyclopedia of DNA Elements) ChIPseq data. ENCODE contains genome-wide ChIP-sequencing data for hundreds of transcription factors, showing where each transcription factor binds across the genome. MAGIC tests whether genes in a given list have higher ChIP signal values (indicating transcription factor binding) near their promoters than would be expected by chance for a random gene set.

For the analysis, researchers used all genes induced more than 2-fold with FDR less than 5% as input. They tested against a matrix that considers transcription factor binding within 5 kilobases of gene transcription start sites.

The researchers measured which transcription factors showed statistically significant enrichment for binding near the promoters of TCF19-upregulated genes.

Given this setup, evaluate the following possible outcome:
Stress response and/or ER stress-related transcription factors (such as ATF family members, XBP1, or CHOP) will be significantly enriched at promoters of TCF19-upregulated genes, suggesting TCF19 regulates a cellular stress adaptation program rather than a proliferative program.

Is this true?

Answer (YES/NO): NO